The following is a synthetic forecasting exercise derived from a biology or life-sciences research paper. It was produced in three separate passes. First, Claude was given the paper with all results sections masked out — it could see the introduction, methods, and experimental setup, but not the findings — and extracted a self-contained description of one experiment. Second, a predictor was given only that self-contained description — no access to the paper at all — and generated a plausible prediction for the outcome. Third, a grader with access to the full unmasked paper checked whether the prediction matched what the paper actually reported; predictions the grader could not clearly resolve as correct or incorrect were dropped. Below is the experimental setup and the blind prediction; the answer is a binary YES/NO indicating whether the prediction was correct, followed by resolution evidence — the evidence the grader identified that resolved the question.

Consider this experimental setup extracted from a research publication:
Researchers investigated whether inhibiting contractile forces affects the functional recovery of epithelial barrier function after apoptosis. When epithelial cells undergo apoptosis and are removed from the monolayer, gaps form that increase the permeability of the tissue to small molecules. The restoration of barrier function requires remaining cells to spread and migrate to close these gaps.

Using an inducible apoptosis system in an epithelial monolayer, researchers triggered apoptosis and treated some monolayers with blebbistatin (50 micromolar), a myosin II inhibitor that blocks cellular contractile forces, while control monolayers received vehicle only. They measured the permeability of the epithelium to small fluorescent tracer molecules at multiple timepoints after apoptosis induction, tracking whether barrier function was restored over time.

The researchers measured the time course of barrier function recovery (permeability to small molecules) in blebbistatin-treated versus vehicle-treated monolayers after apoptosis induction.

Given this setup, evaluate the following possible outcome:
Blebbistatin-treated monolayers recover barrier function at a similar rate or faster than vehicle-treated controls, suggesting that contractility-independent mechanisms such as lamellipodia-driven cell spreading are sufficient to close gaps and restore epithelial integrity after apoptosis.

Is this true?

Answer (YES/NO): NO